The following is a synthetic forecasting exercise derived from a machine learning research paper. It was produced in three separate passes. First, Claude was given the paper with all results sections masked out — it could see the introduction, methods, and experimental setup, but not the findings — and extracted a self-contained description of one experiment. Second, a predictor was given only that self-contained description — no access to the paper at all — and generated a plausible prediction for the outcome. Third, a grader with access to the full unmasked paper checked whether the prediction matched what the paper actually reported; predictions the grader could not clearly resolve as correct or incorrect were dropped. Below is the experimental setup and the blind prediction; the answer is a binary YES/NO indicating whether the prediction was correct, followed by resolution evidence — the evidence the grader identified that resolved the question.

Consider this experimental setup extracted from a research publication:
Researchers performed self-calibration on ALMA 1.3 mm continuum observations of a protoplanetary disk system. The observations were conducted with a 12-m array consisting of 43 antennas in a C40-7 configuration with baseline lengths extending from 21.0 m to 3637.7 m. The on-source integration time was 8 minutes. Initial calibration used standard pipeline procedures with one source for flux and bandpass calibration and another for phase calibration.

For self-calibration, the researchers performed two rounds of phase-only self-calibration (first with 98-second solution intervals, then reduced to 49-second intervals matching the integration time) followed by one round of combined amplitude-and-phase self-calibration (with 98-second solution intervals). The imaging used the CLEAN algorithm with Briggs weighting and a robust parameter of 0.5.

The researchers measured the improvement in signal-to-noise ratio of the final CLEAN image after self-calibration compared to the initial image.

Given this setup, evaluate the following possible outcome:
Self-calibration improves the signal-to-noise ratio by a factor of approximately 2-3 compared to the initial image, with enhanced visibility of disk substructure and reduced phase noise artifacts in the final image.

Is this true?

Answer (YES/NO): NO